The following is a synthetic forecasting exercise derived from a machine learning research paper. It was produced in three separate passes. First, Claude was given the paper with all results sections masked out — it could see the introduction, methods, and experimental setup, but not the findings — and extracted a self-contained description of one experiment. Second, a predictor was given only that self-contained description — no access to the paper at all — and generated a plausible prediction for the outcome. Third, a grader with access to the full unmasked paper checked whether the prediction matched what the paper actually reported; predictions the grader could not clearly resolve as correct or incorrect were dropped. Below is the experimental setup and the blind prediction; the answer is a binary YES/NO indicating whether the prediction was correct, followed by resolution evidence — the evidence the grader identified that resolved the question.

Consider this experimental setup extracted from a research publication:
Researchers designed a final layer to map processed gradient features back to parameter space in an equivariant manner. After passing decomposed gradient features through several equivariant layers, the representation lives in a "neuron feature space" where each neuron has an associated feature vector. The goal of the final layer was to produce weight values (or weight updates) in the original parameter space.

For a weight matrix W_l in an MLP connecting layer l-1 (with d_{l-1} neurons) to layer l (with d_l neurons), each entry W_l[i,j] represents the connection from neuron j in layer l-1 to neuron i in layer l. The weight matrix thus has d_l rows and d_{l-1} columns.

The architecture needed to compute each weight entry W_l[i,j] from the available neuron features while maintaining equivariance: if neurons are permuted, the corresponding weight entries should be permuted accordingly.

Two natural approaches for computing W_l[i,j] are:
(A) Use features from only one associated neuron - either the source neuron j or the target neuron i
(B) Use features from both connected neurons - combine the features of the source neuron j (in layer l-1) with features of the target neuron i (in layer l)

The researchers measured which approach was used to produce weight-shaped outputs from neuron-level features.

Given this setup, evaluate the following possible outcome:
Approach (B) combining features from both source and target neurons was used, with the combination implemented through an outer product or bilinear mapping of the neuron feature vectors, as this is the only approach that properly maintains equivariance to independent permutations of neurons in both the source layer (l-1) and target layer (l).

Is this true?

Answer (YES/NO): NO